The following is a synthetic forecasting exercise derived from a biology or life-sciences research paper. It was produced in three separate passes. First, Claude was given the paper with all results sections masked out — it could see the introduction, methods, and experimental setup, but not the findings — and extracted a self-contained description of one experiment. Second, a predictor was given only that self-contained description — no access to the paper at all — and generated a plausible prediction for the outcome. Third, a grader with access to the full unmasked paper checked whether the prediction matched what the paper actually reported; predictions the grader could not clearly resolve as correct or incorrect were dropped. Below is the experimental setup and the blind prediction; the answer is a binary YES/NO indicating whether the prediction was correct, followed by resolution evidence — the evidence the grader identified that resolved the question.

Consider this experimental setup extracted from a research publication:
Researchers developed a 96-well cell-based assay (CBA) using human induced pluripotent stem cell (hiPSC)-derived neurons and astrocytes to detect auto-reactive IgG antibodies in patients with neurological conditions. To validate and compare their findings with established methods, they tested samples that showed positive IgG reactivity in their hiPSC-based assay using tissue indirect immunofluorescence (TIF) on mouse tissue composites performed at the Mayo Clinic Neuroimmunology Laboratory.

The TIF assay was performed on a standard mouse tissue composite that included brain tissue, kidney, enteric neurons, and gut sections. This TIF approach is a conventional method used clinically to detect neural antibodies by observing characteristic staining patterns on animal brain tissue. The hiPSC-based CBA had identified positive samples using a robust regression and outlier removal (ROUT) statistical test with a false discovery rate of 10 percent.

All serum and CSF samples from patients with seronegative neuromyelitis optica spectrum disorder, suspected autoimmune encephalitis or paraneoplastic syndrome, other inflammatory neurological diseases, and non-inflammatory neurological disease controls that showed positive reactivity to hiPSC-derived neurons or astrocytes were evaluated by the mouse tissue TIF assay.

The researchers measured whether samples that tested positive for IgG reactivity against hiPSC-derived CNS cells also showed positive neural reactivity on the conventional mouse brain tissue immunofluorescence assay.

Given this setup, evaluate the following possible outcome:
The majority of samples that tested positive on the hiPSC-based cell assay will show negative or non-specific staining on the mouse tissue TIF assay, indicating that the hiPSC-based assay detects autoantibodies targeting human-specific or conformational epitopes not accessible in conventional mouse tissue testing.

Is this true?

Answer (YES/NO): YES